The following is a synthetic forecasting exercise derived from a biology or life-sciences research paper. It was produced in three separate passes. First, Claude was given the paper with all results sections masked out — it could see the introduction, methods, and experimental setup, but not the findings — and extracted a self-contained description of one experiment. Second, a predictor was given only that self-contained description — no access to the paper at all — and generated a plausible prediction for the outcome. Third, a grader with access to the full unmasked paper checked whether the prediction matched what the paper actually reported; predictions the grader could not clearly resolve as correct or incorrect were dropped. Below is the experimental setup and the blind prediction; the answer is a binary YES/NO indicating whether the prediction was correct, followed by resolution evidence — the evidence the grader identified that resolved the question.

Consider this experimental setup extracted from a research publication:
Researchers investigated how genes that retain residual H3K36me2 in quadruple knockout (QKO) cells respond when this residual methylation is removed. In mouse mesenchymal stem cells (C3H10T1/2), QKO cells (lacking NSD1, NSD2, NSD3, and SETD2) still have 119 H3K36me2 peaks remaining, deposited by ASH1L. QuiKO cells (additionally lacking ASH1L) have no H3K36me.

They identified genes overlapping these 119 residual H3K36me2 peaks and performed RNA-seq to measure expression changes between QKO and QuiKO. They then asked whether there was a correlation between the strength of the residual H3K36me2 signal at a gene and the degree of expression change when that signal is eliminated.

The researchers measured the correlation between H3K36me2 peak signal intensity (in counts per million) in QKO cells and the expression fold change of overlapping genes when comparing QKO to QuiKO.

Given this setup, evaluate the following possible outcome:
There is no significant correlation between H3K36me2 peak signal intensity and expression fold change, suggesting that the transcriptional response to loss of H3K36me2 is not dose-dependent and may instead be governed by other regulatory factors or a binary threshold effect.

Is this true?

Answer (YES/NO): NO